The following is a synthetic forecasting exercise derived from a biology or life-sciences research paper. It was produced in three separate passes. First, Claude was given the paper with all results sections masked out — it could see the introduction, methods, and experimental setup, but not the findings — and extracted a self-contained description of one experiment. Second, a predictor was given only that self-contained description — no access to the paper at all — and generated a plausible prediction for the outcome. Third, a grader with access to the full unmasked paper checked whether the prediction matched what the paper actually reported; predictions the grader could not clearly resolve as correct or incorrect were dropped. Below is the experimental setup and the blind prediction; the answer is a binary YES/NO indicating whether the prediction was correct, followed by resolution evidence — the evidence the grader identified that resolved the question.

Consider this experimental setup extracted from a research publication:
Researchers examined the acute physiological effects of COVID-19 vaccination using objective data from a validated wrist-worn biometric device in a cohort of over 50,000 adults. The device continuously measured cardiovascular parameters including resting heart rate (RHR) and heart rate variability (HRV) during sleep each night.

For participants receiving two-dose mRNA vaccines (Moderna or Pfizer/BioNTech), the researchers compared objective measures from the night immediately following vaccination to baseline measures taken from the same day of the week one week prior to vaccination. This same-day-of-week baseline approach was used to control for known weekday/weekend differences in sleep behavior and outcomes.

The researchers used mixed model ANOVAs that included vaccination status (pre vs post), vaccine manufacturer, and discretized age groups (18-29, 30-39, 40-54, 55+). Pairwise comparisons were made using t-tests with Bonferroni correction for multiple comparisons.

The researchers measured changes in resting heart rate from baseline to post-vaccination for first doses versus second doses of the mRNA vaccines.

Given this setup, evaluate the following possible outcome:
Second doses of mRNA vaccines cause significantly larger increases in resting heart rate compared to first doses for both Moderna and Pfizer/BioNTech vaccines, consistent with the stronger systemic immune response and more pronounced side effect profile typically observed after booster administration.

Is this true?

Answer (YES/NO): YES